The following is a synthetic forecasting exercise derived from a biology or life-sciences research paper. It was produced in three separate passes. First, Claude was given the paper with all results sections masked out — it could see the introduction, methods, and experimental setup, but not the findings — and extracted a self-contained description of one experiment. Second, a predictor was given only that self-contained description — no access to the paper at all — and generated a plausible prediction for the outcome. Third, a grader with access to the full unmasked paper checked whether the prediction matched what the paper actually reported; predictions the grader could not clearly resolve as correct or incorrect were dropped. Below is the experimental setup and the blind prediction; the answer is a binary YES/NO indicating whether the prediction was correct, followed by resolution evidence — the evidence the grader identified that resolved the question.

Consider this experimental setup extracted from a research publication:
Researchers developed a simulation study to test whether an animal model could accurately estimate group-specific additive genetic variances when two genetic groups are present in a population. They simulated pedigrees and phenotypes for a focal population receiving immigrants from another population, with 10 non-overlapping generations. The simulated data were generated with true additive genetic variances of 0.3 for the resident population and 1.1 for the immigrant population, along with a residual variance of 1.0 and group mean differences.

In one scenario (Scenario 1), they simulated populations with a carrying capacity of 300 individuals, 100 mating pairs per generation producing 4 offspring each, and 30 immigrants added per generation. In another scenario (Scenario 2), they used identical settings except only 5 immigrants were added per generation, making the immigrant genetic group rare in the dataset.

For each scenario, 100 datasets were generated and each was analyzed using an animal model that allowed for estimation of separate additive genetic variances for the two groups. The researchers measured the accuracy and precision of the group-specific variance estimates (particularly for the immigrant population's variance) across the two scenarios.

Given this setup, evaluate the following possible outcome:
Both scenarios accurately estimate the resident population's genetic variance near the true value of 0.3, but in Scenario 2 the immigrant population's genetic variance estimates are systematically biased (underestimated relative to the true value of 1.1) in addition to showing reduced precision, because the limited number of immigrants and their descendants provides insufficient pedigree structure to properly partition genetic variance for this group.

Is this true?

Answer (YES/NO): NO